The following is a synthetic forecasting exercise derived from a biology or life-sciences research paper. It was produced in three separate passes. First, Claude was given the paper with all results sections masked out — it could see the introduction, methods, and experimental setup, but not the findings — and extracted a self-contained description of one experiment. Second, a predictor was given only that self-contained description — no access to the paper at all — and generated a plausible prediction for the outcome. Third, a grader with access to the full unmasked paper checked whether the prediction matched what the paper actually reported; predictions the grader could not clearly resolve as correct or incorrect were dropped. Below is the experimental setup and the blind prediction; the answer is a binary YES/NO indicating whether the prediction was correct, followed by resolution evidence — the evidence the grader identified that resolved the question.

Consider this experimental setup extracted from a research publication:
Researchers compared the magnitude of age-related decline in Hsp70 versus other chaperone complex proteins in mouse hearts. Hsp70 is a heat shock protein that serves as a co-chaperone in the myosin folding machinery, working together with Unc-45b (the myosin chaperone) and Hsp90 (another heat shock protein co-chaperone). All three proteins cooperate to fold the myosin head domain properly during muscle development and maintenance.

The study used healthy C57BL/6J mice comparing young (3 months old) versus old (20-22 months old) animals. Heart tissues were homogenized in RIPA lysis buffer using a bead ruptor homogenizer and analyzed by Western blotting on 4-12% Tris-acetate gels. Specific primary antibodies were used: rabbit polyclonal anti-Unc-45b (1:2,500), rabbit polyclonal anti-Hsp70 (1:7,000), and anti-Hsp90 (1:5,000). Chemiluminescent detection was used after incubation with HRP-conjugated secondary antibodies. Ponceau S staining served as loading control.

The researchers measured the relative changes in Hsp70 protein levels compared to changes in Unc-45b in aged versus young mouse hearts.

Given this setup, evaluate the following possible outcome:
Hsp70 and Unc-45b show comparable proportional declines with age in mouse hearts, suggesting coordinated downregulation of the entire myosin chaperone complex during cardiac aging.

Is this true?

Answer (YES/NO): NO